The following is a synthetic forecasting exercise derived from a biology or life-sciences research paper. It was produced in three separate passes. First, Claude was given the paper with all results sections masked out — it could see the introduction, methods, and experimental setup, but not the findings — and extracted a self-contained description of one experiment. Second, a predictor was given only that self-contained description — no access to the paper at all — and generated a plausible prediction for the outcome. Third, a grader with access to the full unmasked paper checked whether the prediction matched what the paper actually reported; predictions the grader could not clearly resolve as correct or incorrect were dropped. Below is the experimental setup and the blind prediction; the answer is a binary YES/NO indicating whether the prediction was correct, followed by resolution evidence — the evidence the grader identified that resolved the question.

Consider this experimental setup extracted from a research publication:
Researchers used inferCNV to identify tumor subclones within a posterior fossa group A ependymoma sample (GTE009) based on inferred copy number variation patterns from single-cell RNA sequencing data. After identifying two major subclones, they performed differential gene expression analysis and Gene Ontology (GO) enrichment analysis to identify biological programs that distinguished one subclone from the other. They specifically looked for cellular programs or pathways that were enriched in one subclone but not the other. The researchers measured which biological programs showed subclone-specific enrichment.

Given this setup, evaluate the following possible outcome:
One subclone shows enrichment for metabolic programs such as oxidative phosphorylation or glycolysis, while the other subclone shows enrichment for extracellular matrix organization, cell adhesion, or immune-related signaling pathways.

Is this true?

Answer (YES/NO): NO